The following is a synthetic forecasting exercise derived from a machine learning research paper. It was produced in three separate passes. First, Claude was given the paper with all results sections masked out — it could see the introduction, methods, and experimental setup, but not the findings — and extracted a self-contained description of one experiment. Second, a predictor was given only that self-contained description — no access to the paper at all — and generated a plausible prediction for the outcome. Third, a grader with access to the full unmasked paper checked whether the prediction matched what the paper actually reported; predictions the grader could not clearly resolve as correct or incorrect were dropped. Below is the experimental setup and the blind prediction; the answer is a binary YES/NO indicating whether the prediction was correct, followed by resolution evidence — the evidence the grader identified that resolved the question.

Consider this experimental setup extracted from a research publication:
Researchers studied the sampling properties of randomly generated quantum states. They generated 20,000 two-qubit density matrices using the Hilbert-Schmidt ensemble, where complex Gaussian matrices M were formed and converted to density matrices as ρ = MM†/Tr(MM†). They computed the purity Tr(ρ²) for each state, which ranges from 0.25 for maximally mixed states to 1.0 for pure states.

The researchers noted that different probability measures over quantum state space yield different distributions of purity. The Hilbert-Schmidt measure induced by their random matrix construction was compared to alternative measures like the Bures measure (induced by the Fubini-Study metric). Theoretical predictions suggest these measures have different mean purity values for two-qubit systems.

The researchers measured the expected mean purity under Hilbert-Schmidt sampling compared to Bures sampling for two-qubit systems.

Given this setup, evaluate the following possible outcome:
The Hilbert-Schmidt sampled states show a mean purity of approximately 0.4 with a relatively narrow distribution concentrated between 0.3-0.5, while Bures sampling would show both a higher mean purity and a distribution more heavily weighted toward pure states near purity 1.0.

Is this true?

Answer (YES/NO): NO